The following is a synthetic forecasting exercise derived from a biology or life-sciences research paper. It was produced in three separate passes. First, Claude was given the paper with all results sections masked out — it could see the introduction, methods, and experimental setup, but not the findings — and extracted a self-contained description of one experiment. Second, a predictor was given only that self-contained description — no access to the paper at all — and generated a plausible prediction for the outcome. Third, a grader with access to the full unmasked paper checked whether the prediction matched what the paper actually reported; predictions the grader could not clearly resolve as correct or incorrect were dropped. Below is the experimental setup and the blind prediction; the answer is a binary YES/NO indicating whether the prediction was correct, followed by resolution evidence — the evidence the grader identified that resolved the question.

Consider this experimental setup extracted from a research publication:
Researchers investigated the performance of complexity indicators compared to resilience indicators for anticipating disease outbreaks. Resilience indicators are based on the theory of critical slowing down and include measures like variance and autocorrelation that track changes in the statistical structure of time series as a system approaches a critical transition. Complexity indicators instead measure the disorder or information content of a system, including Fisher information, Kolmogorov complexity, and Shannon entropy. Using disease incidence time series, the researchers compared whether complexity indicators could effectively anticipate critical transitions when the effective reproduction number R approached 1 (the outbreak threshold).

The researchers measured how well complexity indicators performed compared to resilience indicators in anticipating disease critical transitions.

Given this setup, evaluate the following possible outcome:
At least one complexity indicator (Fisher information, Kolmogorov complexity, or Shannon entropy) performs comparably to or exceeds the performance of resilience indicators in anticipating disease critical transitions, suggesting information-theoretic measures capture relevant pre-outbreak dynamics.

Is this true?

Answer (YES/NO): NO